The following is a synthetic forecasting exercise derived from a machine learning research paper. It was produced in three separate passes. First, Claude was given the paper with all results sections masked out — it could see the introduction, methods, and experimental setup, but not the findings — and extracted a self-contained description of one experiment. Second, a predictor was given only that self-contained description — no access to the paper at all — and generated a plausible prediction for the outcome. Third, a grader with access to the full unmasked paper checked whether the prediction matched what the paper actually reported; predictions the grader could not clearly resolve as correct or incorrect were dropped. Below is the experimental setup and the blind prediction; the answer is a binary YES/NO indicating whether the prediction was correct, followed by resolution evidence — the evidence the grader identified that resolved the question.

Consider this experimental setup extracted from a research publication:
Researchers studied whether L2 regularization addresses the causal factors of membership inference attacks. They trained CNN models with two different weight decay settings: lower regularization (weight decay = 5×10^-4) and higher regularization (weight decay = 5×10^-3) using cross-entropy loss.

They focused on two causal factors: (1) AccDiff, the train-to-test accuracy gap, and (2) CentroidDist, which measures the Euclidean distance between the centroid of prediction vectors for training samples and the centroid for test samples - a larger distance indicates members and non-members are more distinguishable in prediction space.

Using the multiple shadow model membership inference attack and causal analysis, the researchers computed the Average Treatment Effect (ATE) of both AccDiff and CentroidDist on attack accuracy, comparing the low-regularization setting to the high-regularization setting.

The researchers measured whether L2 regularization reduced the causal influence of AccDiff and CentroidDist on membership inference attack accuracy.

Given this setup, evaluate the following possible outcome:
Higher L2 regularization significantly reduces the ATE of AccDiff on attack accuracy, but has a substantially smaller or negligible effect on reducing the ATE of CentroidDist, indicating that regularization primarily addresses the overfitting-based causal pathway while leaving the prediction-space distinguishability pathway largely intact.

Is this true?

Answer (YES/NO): NO